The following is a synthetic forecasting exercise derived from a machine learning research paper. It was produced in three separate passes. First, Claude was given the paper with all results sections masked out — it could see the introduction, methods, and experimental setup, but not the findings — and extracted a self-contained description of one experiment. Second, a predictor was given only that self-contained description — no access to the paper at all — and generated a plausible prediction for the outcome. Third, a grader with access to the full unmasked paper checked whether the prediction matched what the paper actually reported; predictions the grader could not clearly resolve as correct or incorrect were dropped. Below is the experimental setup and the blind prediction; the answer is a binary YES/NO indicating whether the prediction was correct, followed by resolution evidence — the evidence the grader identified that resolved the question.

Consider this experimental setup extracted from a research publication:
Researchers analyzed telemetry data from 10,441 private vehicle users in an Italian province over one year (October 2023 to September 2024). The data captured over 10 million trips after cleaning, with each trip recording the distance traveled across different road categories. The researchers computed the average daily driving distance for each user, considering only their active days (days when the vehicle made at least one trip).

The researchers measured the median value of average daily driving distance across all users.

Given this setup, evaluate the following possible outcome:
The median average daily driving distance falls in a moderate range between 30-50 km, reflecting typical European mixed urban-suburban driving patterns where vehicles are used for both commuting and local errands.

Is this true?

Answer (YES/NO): YES